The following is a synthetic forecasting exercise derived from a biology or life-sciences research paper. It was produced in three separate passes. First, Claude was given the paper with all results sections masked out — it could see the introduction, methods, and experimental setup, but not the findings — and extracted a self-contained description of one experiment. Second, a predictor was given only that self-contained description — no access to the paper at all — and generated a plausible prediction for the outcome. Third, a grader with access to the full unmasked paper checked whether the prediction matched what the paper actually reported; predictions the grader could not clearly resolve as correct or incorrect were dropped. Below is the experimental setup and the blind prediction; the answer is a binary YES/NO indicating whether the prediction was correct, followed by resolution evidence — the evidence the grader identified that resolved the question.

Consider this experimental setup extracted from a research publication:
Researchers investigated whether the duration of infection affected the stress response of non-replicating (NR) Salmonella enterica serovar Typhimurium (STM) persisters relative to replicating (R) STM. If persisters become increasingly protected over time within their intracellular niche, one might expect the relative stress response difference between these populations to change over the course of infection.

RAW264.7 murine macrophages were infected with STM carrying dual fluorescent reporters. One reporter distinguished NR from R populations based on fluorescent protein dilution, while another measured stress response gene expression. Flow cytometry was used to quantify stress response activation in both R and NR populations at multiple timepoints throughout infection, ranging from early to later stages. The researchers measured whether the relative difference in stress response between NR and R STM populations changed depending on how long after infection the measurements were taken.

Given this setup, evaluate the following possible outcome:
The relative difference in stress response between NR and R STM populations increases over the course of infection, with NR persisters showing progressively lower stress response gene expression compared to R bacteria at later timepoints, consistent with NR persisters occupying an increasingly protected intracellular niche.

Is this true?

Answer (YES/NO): YES